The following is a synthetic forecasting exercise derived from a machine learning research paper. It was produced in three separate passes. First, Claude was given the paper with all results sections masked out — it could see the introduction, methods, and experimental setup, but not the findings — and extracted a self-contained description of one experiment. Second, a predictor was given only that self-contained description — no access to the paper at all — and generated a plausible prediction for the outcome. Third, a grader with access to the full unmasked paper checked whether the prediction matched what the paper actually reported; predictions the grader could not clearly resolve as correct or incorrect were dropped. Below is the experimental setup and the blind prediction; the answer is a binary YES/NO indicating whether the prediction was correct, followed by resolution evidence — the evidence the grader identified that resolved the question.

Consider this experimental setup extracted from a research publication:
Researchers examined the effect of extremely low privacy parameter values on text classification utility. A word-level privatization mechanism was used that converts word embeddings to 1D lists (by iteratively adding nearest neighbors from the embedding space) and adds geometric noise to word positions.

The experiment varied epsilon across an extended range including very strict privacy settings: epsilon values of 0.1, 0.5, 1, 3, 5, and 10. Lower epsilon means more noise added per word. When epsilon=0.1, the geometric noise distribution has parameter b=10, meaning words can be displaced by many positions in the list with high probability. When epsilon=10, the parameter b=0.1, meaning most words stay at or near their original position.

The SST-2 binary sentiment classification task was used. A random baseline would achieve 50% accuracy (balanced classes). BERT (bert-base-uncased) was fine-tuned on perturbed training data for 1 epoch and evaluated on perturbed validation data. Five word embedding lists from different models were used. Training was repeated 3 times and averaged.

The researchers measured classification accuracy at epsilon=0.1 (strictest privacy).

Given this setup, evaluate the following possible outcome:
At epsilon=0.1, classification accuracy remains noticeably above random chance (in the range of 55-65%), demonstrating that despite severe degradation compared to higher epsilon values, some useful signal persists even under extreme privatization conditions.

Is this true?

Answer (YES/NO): NO